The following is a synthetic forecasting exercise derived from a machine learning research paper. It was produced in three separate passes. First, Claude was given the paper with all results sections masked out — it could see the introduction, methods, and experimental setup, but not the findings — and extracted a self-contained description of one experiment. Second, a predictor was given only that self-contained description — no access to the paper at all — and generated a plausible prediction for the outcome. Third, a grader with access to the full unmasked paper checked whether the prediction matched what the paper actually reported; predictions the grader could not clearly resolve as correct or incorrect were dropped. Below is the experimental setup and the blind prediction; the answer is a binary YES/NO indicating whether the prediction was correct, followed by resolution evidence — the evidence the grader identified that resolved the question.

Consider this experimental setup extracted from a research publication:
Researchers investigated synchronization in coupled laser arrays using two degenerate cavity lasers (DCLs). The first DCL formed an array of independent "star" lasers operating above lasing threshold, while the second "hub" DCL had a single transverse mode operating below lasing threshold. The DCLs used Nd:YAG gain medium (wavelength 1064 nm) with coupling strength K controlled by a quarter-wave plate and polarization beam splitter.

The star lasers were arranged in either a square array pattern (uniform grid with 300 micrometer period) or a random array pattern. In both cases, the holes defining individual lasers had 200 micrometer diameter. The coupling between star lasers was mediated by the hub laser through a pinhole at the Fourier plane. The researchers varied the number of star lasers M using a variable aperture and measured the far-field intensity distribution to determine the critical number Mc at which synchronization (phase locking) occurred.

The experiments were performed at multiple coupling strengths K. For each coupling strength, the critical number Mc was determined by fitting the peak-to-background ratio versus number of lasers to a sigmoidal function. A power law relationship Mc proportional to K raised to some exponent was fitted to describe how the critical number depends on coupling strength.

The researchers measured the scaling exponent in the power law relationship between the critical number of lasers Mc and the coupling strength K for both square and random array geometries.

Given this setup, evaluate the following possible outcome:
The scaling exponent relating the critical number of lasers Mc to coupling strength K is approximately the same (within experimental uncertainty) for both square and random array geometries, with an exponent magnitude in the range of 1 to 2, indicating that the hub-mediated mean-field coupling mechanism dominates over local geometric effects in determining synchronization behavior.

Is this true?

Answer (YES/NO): NO